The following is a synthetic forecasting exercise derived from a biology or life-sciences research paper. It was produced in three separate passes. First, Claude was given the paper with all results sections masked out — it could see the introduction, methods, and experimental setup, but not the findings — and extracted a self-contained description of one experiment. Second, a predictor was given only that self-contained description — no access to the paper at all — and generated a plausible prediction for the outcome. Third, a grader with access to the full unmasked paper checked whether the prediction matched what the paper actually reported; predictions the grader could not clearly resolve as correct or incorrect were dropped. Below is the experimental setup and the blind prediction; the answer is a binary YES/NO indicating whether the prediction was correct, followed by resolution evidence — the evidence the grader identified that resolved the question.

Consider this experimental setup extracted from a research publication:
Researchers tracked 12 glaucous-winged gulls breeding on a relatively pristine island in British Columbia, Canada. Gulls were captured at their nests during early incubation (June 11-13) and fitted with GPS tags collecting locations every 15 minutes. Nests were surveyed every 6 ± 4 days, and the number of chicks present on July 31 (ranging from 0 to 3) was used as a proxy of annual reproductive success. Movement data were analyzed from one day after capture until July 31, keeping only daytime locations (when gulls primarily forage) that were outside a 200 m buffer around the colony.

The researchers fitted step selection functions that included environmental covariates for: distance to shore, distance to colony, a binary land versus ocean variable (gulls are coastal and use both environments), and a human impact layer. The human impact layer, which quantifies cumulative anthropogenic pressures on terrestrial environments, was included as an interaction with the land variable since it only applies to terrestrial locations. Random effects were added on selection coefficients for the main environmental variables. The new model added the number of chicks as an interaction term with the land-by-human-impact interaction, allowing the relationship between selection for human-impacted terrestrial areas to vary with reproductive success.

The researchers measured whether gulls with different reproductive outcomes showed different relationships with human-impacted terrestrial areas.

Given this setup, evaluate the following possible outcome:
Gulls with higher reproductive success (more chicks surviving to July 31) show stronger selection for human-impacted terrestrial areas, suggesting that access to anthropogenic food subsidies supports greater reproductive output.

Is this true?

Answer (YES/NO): NO